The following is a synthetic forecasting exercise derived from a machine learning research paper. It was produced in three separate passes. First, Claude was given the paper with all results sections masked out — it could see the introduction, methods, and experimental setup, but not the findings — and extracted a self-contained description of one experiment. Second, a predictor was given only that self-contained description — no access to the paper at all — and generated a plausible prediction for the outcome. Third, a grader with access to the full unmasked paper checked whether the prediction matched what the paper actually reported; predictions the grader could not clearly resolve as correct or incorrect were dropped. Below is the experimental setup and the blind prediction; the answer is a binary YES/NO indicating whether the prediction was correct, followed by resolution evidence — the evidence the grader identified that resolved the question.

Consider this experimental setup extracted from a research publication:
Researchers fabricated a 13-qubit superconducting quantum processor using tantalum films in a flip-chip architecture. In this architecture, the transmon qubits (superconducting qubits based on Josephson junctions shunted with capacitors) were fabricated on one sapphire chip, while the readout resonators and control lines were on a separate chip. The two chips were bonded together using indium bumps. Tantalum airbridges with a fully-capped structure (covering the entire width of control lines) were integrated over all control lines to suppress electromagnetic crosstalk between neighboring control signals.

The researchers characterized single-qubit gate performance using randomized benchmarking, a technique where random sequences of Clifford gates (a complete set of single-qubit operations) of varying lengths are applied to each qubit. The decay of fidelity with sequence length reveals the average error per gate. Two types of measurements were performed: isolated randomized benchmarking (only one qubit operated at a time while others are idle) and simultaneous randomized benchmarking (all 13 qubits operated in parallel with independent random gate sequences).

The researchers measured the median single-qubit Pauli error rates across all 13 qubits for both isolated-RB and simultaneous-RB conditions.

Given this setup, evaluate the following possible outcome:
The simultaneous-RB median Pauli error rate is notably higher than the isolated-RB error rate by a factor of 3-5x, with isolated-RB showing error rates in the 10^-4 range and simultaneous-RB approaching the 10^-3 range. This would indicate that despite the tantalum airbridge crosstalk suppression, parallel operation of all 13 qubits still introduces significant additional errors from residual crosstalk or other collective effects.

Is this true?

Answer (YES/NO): NO